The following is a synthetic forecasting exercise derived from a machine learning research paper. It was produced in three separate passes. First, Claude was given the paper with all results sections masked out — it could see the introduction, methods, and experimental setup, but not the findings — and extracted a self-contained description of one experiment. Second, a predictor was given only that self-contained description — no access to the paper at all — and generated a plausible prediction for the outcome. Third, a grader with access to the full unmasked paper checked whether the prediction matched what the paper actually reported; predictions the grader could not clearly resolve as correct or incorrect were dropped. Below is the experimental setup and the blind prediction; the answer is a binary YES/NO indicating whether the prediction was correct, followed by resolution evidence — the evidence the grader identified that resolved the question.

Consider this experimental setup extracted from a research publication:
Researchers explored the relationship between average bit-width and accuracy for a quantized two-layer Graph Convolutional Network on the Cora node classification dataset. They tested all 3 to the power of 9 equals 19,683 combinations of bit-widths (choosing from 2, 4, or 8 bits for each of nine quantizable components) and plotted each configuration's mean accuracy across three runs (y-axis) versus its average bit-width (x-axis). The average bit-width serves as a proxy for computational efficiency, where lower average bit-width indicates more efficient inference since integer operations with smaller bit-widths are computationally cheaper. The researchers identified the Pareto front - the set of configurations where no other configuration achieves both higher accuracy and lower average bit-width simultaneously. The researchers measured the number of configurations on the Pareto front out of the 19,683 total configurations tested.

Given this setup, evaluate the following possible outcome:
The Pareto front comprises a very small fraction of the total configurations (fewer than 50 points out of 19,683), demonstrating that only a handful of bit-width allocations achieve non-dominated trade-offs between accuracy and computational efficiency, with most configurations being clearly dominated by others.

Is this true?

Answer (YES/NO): YES